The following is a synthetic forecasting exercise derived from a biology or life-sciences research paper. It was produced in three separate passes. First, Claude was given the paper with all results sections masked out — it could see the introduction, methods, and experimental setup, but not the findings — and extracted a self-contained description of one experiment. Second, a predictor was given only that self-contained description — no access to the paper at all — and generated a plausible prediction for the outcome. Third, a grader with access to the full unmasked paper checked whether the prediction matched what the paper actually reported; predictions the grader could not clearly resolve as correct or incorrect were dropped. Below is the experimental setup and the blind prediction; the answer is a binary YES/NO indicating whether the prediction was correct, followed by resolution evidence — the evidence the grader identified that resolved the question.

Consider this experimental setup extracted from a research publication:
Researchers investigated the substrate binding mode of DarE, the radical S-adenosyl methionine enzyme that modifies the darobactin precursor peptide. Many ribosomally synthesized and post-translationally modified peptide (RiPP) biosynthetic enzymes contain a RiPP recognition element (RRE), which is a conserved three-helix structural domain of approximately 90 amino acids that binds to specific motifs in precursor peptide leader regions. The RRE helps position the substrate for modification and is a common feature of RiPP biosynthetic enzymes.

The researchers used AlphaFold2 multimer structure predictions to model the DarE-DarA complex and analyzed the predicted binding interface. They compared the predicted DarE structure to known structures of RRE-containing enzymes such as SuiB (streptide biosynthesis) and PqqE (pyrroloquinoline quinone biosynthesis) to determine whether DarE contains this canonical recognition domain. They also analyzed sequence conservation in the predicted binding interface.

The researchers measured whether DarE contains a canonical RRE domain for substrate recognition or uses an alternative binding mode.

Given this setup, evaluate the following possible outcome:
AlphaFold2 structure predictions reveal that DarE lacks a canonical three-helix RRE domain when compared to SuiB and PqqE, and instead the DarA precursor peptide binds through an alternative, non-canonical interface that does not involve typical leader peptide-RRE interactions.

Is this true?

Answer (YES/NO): YES